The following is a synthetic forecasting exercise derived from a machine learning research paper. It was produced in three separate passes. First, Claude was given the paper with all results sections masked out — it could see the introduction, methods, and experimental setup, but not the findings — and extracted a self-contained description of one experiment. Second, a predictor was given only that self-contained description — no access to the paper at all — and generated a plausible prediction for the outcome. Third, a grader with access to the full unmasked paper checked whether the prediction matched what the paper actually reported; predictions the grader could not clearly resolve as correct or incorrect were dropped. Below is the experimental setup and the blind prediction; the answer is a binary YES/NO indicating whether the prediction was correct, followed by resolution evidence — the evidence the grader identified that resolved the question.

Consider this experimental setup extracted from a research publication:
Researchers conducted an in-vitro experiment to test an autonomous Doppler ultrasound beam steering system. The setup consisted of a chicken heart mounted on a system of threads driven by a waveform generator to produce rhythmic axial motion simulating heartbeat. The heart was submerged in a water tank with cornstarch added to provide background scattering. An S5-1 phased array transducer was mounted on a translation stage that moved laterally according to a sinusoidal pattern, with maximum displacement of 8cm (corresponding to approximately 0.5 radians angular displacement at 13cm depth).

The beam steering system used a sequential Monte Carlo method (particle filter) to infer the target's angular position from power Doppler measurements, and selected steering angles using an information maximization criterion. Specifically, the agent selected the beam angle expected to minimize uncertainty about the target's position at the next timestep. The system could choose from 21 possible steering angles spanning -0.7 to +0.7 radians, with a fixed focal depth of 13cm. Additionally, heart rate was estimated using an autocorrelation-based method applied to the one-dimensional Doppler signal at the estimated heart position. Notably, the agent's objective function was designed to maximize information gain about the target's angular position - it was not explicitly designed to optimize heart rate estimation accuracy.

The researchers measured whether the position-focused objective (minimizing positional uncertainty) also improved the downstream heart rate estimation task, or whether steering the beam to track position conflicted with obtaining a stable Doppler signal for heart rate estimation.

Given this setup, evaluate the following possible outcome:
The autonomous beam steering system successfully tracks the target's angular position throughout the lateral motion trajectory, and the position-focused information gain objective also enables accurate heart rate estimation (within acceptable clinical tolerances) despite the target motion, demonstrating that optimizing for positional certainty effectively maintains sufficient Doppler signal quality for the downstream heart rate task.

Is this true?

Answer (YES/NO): YES